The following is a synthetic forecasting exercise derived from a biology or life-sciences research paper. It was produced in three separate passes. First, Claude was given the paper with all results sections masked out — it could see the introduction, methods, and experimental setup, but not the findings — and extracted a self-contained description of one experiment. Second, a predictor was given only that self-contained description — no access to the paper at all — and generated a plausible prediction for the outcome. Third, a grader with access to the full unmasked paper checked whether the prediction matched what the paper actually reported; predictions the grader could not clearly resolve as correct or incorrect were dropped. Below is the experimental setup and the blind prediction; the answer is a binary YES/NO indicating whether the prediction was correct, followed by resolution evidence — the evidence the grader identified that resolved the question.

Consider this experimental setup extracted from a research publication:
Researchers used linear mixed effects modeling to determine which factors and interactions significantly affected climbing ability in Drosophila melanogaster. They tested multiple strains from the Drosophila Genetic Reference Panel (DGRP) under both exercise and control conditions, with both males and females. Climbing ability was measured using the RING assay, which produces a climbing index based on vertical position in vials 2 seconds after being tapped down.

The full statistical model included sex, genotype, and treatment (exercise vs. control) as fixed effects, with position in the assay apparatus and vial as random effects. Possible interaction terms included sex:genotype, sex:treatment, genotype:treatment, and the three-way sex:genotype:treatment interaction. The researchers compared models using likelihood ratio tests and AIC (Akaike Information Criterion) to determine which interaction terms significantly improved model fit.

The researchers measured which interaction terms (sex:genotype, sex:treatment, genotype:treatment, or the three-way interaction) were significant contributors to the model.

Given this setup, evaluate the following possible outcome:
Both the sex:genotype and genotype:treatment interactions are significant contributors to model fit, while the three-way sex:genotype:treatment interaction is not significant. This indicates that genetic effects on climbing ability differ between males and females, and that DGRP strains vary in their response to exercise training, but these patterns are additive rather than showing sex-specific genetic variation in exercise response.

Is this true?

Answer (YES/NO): NO